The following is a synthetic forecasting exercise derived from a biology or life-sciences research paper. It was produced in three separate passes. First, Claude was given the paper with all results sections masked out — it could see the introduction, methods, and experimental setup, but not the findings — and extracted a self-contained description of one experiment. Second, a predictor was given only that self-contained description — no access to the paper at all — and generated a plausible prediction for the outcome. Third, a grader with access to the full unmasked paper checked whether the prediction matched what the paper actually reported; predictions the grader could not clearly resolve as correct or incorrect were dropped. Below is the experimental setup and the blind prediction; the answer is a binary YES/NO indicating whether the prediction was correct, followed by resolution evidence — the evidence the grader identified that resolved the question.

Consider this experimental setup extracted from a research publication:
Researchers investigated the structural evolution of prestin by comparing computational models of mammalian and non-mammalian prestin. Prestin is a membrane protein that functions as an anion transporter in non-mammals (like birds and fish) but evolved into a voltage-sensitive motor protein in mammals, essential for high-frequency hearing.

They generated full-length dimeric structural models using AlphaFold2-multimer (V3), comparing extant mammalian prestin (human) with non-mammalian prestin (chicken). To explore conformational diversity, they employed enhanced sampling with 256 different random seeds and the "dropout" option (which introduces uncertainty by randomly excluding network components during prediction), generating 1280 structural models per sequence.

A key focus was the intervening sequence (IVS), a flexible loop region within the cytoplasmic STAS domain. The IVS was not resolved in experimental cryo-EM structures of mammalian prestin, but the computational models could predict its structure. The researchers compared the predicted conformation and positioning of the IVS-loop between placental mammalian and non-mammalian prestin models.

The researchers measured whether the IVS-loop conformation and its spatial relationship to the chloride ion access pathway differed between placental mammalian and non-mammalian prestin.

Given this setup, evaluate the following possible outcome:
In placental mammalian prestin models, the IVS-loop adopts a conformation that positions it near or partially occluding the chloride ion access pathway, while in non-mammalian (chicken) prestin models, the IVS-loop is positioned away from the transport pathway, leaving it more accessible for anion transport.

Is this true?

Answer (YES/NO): YES